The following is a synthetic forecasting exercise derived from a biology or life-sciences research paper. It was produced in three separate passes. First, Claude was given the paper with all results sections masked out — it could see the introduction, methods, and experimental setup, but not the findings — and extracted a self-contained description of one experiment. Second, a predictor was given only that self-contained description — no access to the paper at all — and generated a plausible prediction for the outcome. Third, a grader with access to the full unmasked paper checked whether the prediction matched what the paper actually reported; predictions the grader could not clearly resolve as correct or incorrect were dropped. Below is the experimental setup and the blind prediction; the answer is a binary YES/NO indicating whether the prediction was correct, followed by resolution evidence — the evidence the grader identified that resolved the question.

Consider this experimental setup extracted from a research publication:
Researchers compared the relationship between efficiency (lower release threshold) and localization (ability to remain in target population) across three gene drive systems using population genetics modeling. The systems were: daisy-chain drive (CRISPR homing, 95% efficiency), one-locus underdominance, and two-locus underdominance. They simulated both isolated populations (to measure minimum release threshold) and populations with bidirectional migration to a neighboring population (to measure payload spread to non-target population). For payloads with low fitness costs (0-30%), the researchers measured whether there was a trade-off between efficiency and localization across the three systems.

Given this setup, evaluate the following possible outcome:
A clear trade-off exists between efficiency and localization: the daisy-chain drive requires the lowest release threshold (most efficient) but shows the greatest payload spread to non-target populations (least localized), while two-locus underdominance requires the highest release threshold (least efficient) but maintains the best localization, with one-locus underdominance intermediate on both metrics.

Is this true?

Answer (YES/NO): NO